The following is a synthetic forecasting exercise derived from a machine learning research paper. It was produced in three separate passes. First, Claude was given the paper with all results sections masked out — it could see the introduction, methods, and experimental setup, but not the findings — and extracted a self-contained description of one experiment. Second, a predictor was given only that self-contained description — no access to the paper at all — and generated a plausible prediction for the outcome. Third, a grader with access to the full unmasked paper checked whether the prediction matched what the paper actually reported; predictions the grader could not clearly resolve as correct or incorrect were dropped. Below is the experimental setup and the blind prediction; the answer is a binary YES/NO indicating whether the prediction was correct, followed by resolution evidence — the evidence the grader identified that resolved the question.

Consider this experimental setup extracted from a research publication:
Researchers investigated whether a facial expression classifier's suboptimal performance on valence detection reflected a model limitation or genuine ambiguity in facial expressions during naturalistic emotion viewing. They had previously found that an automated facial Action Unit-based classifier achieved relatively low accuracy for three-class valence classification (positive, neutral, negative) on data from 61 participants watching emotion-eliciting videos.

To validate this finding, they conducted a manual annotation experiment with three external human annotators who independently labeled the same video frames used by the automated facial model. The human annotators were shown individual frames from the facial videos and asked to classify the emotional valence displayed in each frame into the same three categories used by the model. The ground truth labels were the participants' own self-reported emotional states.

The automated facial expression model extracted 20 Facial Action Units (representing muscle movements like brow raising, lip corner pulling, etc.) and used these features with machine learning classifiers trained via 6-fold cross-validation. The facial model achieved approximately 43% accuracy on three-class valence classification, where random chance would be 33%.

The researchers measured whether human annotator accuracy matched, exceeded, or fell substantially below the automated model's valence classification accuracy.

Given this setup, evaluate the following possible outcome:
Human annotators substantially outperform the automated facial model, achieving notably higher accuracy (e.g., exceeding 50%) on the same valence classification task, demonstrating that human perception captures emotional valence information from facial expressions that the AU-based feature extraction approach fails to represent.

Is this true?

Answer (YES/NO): NO